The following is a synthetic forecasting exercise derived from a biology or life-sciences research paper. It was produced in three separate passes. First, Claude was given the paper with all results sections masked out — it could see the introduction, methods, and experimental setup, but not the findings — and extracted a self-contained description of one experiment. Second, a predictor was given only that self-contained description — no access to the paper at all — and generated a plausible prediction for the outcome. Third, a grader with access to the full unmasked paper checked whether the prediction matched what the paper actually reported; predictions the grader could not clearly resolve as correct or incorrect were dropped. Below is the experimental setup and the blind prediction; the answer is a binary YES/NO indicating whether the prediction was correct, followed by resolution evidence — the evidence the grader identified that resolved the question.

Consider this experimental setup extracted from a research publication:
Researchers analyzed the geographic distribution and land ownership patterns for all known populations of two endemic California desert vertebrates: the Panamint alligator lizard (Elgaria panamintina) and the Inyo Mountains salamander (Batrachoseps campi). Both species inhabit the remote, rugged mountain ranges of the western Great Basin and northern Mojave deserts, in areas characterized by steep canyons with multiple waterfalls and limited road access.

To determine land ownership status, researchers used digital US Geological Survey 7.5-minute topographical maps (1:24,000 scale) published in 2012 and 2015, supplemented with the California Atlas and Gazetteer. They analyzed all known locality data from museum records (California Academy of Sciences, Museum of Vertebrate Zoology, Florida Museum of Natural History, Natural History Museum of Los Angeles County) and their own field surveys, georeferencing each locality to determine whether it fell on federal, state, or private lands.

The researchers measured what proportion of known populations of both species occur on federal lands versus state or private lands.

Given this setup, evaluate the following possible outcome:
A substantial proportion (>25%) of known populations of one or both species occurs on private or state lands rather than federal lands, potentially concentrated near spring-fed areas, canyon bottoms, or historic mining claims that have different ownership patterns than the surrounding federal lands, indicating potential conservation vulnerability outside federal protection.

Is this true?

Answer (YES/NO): NO